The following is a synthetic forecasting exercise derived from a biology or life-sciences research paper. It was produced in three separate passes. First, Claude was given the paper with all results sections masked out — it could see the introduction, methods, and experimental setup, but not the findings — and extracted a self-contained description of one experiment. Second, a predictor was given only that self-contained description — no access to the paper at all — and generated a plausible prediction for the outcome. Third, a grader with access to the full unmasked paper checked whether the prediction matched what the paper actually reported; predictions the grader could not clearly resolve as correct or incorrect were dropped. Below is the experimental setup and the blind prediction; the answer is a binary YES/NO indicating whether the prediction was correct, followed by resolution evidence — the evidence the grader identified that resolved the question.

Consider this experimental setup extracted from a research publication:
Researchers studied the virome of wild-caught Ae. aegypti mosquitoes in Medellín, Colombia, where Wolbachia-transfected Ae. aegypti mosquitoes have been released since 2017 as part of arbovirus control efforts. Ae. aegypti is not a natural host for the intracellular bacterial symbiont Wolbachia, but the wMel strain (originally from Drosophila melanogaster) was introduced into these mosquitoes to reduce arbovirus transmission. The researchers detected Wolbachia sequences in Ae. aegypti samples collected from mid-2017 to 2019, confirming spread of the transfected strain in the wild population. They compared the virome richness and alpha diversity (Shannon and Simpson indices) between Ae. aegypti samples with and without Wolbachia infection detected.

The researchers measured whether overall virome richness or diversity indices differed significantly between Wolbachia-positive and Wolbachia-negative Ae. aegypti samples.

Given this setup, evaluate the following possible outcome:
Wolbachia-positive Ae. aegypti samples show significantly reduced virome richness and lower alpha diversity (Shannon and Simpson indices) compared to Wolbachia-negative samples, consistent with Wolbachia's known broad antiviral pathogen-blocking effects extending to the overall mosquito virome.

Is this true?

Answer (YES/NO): NO